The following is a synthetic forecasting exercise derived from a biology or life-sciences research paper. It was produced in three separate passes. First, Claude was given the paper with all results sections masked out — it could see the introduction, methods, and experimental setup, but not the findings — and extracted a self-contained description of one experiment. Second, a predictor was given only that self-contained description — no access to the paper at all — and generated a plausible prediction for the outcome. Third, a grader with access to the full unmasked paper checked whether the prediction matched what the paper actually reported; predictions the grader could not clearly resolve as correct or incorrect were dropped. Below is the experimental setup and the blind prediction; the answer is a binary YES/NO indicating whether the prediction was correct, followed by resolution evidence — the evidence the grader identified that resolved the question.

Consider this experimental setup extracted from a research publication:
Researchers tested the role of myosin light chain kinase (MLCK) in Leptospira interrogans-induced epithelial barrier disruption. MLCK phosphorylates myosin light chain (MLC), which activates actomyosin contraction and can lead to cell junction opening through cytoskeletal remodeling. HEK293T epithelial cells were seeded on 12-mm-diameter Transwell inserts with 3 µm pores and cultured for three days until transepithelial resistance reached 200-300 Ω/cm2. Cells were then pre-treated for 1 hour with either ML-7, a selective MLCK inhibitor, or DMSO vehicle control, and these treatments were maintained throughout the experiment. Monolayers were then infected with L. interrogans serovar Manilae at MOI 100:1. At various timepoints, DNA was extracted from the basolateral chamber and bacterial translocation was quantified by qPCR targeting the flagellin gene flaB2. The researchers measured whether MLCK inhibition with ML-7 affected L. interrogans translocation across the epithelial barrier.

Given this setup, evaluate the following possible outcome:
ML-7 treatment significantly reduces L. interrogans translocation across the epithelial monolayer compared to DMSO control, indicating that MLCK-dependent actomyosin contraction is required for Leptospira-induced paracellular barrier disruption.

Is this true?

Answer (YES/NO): YES